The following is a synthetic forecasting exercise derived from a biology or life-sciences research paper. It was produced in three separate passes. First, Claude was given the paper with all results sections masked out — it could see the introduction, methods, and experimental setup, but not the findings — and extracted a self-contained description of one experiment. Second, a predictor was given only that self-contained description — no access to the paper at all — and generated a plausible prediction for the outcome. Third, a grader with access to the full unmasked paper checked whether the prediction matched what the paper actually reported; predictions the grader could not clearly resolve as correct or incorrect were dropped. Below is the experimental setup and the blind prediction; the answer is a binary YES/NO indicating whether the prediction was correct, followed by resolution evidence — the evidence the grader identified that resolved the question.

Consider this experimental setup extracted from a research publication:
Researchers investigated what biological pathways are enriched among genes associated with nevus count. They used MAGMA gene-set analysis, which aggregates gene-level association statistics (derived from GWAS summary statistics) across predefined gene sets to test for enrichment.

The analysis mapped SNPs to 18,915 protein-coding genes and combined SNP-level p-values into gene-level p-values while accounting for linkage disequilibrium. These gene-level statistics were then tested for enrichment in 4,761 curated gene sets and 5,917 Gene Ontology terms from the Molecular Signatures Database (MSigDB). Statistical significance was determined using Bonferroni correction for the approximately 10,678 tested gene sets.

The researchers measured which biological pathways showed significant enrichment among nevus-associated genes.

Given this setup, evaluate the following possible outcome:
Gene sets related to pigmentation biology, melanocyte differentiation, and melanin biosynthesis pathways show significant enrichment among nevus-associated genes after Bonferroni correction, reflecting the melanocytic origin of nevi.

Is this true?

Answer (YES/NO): NO